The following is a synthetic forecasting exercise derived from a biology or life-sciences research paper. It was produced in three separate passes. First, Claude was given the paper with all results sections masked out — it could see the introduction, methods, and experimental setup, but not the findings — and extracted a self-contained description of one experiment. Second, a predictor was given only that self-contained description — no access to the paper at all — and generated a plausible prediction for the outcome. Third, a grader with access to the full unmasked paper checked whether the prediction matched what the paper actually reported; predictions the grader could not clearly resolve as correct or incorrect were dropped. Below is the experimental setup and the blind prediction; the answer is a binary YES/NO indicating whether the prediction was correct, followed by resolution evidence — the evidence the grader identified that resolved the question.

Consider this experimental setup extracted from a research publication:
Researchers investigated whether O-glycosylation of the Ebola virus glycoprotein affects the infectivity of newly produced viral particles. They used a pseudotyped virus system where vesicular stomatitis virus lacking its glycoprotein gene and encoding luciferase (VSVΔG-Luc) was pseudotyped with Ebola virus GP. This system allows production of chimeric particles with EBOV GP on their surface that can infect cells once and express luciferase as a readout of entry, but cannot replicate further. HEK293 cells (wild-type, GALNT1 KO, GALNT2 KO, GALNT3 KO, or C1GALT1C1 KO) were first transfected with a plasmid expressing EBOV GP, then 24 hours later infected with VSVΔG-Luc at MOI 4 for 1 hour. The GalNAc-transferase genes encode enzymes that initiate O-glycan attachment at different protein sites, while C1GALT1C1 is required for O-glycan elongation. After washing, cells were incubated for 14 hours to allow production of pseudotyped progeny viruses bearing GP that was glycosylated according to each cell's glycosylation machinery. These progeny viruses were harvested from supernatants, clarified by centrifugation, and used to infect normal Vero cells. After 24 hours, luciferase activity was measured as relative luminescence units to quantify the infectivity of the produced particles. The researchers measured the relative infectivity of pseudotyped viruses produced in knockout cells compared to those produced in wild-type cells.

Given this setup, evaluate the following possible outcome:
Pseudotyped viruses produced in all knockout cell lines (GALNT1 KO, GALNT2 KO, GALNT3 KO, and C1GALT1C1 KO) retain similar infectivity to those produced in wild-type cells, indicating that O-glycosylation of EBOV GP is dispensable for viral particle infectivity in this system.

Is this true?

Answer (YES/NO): YES